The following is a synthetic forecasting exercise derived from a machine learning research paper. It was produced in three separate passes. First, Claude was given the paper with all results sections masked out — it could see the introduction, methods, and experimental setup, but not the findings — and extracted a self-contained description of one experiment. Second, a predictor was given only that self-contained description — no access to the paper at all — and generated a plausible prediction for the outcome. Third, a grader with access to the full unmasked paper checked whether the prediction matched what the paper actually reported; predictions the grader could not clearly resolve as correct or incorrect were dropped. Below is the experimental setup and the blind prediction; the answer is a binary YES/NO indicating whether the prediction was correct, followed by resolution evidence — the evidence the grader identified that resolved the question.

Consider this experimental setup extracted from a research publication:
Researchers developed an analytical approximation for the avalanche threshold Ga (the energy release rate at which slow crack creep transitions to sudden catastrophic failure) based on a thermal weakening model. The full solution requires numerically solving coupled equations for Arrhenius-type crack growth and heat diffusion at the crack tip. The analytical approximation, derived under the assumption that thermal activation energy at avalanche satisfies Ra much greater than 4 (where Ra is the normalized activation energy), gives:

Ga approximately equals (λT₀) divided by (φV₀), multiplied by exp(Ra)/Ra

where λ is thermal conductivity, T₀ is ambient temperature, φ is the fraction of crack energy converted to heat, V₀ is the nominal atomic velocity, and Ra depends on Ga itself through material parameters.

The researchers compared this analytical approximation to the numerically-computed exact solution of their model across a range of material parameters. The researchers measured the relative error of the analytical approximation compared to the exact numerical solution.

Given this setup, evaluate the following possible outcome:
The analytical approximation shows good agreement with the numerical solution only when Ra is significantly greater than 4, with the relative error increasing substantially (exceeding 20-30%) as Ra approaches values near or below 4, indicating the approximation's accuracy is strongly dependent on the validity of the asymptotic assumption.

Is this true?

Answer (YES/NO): NO